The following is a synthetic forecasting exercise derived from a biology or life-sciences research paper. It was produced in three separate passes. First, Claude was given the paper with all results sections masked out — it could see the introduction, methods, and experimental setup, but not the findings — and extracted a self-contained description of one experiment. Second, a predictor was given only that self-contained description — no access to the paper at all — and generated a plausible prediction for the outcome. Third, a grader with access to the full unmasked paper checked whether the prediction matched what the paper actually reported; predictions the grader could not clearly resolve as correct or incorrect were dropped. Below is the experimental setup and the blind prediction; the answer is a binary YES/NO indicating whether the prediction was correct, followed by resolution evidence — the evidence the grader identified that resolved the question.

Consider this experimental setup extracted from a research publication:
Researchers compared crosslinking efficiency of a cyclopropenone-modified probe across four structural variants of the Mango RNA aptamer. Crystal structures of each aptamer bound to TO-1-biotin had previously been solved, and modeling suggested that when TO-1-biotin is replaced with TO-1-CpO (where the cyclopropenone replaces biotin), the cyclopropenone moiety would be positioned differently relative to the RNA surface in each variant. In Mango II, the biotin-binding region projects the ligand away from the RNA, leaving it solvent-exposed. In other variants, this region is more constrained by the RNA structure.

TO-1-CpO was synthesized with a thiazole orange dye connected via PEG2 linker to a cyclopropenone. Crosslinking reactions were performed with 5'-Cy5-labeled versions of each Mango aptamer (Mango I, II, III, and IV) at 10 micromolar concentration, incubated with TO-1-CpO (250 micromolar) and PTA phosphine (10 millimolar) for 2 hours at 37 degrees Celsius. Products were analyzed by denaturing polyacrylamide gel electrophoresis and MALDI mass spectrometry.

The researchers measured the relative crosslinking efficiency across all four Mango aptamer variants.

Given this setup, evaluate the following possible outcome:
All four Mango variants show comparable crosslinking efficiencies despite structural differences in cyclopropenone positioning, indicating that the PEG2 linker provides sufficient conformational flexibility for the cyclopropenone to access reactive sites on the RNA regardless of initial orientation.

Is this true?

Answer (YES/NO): NO